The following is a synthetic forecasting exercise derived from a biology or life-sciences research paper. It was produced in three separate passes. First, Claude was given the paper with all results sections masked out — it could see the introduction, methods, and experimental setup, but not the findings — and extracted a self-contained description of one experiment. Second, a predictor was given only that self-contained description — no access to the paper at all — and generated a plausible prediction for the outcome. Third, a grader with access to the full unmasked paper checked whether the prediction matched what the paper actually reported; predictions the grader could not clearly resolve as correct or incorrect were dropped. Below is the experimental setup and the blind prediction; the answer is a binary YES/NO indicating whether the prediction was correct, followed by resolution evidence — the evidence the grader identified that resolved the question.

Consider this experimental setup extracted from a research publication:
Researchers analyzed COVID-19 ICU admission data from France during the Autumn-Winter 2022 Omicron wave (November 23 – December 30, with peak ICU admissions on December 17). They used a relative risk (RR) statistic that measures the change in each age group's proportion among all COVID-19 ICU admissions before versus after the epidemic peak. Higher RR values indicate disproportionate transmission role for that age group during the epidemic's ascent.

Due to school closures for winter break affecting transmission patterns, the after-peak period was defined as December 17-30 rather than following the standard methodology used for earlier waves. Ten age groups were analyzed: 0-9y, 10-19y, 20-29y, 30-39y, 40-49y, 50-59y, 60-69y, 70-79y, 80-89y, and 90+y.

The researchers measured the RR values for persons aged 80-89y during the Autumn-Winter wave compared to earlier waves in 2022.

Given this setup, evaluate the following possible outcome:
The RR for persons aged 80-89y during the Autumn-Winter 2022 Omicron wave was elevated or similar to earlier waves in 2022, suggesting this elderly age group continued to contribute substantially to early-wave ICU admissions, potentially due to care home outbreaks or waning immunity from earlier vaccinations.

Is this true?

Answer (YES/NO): YES